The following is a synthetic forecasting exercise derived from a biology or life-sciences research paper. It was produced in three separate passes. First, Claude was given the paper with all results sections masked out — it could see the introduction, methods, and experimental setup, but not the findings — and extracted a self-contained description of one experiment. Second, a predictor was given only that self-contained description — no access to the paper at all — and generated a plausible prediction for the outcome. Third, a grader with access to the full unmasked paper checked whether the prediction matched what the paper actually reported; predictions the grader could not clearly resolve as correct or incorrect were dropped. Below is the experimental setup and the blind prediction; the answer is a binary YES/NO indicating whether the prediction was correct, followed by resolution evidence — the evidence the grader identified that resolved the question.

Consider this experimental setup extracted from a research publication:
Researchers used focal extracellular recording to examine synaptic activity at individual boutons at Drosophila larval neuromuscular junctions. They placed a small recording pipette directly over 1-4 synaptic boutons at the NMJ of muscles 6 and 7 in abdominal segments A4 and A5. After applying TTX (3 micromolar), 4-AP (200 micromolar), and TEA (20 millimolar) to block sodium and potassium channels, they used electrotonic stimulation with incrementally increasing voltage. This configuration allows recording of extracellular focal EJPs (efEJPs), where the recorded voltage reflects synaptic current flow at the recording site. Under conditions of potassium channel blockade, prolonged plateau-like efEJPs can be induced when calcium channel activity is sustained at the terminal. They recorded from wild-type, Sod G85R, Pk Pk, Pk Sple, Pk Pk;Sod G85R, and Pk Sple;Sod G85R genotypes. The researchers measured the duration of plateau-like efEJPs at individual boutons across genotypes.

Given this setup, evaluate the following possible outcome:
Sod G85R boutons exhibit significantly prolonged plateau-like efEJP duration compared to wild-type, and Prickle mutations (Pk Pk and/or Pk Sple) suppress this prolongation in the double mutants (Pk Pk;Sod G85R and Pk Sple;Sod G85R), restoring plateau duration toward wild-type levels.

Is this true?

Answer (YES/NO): NO